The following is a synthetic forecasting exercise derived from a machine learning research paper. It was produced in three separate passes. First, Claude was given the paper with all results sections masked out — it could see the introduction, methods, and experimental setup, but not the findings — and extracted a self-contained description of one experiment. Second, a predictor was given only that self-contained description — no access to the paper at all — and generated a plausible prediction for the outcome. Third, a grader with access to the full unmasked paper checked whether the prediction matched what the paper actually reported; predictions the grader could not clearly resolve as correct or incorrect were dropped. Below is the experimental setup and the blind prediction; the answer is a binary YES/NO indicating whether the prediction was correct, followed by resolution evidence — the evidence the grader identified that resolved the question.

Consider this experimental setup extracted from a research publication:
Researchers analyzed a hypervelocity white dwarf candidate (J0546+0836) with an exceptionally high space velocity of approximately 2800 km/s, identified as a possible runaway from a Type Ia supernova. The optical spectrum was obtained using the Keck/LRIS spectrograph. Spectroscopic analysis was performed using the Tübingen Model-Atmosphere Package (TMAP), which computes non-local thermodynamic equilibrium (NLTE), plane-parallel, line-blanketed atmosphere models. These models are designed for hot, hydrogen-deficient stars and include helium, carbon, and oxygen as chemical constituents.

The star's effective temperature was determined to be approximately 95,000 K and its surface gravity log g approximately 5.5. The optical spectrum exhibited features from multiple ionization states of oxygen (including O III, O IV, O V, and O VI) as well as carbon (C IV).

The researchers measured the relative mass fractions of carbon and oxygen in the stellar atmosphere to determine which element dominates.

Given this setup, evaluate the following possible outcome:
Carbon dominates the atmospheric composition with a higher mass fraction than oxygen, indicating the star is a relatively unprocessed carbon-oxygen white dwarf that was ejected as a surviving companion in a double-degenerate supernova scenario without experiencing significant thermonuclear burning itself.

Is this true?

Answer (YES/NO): NO